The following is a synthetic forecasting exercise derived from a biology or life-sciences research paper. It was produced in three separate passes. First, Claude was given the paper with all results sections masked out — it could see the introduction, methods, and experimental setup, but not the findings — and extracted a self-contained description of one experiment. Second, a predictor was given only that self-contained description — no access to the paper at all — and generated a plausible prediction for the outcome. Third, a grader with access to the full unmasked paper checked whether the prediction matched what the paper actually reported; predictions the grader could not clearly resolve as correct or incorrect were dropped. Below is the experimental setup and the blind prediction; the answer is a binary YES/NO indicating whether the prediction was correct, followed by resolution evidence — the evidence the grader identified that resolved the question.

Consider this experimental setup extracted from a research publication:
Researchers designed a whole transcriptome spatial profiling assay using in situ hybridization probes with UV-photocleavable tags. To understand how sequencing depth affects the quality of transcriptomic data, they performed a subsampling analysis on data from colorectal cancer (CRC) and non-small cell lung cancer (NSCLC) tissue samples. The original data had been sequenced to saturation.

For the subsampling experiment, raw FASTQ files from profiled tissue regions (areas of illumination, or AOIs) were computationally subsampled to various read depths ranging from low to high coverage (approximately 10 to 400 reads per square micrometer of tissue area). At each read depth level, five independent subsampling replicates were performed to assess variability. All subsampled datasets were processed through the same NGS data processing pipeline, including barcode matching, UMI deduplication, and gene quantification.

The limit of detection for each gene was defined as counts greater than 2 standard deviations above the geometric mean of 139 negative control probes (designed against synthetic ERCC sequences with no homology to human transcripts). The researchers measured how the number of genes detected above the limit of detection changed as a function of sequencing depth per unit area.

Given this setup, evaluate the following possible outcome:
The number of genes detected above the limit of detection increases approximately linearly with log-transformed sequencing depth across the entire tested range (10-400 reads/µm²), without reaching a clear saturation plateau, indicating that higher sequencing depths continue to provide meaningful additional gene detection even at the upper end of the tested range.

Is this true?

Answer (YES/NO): NO